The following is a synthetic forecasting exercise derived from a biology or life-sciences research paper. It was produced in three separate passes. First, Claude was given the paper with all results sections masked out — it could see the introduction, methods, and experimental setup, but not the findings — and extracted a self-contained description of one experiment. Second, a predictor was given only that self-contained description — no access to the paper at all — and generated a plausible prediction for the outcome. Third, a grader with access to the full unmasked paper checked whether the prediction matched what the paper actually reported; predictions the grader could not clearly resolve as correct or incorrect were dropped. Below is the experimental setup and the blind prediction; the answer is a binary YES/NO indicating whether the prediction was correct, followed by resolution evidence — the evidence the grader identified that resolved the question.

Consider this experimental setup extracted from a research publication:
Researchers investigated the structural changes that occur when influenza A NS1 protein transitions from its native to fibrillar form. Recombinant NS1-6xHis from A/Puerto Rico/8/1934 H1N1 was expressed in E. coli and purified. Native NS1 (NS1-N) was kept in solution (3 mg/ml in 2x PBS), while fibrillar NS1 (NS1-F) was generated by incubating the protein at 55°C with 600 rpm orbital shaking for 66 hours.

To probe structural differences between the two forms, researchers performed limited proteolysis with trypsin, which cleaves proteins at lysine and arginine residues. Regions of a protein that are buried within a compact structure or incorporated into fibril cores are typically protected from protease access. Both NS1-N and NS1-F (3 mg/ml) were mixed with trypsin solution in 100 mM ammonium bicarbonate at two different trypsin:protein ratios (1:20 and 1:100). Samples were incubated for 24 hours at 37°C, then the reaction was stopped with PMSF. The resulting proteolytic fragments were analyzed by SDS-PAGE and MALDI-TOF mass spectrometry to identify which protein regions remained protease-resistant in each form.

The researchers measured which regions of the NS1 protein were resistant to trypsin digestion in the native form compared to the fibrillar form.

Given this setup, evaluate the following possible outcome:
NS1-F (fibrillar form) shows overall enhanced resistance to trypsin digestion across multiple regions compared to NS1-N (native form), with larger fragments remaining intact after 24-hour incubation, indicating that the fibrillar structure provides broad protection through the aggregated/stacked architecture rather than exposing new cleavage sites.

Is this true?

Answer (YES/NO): NO